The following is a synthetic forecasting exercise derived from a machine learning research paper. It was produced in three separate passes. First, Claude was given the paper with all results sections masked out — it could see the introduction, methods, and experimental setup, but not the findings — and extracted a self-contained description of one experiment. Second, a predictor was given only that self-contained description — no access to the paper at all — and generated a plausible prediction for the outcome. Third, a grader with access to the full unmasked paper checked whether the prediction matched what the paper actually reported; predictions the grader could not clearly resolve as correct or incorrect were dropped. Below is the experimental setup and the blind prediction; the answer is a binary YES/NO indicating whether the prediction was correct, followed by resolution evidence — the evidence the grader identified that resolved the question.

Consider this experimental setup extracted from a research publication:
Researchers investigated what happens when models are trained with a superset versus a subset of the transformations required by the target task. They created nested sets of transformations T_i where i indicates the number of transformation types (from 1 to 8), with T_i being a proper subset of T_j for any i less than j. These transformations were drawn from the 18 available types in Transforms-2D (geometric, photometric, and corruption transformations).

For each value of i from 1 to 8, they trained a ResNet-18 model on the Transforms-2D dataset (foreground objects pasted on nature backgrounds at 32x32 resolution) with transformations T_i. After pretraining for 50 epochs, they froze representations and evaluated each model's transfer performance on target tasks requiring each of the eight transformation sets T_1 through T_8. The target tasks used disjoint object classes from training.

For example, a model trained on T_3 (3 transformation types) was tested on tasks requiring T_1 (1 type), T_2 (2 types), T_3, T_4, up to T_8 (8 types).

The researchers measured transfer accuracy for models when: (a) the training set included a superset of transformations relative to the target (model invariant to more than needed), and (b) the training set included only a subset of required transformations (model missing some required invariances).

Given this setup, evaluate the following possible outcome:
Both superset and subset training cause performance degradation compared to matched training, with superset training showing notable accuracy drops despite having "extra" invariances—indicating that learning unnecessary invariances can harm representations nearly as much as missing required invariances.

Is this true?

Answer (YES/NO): NO